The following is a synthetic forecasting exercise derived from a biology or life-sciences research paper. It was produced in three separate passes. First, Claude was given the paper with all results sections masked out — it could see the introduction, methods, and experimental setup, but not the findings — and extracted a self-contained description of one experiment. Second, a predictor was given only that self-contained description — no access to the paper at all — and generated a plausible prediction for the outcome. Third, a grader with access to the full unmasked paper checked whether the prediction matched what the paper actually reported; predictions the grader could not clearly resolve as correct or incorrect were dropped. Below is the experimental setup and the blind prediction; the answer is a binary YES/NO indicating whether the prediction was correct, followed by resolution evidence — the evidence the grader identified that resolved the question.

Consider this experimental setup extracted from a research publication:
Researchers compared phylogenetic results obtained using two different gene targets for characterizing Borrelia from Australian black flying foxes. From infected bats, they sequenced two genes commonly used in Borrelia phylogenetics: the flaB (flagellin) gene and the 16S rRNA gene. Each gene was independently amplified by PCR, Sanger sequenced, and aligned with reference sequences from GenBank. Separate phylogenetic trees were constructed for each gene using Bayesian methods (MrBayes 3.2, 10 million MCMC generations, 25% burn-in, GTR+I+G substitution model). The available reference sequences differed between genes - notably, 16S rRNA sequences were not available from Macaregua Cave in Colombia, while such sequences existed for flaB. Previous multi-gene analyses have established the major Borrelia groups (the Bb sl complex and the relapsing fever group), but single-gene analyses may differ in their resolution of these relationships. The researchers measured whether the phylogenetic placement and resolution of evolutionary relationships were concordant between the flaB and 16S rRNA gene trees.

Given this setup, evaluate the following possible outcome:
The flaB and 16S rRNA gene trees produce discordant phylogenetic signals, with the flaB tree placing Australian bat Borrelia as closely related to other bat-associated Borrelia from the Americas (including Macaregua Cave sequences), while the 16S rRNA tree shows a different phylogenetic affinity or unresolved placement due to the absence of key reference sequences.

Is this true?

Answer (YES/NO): YES